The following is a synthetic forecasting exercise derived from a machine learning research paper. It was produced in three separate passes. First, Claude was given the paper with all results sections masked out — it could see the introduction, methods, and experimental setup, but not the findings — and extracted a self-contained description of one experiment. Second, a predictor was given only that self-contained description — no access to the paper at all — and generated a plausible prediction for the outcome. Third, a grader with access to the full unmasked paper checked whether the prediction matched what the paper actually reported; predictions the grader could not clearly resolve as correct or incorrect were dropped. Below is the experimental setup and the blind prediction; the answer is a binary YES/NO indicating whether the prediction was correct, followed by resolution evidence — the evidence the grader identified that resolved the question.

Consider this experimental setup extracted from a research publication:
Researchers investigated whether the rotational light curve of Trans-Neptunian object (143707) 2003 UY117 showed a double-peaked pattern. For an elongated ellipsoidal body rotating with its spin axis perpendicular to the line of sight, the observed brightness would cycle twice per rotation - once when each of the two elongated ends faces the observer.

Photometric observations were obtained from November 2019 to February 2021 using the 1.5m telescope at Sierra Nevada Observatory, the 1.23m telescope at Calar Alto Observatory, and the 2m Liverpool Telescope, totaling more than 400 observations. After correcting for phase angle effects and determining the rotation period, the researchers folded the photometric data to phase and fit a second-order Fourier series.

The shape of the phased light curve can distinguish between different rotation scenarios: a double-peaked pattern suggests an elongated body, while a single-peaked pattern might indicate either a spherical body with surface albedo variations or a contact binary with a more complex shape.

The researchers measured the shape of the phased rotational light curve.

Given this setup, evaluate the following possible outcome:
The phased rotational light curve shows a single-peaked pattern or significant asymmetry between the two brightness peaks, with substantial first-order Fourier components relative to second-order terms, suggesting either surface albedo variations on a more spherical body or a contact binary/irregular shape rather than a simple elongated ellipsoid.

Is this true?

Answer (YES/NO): NO